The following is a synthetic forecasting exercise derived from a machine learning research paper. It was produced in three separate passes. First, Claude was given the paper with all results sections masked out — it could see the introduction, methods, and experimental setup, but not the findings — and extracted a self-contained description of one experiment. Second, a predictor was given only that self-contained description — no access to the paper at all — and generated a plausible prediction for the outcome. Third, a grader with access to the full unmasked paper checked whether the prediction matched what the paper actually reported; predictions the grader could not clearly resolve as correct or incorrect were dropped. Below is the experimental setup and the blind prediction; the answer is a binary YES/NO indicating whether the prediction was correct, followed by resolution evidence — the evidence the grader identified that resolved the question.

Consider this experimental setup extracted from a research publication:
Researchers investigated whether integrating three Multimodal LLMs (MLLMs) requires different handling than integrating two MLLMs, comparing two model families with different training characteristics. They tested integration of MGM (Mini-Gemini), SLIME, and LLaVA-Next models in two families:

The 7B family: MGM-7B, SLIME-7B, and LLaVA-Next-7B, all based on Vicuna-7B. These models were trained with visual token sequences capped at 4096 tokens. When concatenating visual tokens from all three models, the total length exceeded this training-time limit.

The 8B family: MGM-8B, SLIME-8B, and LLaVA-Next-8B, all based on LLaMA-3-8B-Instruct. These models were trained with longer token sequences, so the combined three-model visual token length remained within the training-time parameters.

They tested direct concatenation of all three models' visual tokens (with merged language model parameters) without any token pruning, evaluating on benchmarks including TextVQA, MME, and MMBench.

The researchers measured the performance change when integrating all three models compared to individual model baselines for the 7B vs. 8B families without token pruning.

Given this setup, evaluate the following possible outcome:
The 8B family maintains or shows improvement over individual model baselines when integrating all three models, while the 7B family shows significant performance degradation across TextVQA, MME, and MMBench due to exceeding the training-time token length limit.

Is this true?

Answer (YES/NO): YES